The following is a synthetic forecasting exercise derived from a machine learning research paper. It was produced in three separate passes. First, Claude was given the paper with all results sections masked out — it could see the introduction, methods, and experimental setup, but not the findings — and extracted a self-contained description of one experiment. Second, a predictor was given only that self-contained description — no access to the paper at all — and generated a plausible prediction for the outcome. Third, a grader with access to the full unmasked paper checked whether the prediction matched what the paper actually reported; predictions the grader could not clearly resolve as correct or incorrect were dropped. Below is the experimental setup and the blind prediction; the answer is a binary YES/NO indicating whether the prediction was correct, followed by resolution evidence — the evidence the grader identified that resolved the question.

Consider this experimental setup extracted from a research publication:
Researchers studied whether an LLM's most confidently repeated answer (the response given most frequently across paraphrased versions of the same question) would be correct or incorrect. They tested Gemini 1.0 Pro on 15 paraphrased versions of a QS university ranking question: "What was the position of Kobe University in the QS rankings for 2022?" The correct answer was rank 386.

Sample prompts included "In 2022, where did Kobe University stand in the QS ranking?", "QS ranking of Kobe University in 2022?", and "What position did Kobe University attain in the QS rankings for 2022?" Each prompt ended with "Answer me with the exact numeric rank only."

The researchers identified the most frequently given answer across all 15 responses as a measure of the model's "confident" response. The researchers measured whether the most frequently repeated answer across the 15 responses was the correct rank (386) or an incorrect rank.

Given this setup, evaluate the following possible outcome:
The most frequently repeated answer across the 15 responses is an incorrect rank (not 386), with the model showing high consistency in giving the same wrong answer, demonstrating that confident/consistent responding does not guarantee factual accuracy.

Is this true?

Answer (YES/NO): NO